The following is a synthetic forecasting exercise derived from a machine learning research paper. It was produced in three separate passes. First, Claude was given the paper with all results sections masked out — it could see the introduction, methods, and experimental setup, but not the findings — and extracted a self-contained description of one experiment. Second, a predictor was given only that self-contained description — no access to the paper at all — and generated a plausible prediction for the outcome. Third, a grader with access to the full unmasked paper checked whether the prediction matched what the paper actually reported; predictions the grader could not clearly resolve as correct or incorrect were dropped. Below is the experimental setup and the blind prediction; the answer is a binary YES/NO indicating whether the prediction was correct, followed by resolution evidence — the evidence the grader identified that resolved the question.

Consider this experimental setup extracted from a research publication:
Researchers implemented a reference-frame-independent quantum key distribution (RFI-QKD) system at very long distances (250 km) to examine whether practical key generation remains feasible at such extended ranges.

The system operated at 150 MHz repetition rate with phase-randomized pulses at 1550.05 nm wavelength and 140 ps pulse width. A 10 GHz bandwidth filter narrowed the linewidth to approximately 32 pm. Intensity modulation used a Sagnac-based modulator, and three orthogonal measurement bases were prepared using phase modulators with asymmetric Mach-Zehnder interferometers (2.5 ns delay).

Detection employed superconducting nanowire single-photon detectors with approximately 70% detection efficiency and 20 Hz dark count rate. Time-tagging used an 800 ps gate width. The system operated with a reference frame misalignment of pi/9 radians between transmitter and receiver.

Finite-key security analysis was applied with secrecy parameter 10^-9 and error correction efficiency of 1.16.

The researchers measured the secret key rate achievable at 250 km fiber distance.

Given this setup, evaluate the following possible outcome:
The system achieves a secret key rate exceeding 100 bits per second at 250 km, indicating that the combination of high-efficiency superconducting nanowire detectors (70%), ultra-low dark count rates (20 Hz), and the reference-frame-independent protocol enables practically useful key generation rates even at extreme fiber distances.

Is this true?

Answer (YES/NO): NO